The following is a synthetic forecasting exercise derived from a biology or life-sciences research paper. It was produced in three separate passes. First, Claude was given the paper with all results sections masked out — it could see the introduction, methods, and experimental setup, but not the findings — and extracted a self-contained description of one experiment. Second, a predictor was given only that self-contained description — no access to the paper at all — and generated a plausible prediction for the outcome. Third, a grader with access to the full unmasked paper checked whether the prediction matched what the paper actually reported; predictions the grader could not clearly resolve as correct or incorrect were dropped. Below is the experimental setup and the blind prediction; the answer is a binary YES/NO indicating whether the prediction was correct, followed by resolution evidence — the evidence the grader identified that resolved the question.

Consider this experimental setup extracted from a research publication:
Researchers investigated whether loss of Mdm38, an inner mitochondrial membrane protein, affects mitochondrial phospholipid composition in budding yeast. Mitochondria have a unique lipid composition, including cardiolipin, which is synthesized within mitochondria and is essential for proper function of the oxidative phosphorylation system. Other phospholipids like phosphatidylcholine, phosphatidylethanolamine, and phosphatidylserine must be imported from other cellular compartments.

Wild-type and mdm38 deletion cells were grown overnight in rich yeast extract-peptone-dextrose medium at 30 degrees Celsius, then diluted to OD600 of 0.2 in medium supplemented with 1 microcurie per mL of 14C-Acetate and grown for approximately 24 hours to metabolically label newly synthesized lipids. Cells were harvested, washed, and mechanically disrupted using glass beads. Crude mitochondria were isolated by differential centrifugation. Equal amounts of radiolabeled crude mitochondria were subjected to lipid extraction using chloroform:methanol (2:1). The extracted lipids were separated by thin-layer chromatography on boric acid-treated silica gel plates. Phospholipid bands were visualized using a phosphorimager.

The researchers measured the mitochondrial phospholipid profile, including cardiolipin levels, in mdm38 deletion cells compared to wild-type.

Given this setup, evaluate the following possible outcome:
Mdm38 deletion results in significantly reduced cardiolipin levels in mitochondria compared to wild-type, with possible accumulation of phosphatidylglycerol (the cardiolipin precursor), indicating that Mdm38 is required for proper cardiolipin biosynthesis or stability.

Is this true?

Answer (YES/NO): NO